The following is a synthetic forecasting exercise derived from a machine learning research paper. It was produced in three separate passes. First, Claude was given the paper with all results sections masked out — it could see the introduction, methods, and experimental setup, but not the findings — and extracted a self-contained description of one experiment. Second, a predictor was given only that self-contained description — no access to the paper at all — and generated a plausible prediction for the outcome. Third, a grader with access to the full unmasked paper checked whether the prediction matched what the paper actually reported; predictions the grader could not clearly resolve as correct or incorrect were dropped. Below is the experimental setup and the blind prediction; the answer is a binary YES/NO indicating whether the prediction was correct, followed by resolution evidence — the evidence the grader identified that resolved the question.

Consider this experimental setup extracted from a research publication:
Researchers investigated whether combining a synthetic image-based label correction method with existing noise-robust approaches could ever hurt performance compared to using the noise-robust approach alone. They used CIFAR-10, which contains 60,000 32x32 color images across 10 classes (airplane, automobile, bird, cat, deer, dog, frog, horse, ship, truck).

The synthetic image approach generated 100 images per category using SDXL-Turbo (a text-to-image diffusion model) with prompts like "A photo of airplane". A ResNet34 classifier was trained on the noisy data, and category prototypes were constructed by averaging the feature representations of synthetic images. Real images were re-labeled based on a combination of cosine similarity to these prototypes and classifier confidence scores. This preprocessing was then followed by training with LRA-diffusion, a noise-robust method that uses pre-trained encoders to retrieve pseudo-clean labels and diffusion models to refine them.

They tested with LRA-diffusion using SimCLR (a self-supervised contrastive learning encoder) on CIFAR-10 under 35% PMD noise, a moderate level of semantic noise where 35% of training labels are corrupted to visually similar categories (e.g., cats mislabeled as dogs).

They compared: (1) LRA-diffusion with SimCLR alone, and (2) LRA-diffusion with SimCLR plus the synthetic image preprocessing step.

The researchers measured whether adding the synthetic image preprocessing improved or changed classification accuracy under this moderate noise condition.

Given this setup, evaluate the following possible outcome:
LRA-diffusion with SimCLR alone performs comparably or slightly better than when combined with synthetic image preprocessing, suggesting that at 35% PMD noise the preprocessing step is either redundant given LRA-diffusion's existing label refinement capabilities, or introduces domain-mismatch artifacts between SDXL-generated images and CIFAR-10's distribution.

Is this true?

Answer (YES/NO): YES